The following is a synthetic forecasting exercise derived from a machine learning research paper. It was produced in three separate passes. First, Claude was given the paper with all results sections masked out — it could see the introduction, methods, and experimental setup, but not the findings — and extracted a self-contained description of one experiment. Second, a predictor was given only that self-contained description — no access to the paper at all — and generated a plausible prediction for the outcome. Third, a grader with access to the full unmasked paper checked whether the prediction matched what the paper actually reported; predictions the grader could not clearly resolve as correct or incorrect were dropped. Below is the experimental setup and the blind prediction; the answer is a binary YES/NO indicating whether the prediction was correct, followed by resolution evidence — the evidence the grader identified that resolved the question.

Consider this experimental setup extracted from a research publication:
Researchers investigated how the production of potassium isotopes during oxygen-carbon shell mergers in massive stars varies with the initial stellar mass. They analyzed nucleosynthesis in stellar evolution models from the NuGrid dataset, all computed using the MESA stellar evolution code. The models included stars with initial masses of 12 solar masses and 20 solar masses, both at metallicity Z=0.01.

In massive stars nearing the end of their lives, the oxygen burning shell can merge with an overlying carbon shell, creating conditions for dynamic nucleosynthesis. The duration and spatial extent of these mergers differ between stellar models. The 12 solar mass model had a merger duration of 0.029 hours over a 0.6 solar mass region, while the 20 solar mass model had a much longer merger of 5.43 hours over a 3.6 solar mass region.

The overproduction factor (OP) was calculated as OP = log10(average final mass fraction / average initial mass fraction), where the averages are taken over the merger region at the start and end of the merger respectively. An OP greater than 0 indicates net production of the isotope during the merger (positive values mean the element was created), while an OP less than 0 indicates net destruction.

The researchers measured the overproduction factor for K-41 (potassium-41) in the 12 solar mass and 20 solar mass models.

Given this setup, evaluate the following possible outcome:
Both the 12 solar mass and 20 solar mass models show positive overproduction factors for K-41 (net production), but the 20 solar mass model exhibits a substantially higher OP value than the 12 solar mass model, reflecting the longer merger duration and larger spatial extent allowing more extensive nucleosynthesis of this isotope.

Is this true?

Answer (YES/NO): NO